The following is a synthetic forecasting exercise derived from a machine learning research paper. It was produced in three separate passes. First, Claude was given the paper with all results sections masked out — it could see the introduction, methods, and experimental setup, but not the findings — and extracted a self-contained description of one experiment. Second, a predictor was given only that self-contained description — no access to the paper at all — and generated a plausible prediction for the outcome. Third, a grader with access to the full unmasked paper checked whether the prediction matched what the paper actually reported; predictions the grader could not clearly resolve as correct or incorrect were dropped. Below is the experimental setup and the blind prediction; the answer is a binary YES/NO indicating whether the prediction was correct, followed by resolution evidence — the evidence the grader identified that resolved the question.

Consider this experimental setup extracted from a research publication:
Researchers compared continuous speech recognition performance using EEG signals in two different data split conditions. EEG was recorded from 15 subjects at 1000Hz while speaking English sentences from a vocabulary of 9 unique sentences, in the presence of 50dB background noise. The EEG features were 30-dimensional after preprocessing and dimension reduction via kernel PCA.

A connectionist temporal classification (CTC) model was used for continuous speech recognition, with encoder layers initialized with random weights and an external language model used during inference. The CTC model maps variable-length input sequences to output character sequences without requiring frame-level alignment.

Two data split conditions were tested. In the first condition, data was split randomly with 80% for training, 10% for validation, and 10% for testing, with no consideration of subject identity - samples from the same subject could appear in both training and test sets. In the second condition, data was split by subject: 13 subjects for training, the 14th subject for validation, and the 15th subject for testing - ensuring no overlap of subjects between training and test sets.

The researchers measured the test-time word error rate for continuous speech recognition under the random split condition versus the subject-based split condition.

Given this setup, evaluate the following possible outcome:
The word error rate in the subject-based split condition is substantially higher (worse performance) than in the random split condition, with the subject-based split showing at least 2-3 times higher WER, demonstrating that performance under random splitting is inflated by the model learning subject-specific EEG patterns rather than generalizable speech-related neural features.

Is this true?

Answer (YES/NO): NO